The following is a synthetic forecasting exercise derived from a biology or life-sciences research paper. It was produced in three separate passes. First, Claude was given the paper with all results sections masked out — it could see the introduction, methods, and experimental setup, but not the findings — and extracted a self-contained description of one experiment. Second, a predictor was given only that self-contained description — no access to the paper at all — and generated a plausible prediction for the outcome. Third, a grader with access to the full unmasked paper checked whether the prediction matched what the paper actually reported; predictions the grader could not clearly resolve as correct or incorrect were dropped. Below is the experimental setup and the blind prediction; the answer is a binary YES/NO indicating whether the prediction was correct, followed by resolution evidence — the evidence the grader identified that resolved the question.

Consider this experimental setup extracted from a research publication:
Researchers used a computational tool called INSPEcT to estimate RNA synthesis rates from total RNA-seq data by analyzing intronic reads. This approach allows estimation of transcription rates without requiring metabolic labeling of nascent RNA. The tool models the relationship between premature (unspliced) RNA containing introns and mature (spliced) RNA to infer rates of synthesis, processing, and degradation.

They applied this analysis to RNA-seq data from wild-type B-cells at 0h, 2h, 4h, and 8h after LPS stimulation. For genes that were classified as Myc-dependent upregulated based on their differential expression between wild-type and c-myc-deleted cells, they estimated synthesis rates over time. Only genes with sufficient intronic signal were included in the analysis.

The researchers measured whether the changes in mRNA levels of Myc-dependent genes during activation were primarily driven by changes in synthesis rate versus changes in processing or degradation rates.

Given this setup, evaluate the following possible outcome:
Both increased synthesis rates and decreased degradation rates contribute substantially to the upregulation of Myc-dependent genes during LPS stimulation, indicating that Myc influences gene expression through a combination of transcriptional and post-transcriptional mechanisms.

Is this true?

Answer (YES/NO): NO